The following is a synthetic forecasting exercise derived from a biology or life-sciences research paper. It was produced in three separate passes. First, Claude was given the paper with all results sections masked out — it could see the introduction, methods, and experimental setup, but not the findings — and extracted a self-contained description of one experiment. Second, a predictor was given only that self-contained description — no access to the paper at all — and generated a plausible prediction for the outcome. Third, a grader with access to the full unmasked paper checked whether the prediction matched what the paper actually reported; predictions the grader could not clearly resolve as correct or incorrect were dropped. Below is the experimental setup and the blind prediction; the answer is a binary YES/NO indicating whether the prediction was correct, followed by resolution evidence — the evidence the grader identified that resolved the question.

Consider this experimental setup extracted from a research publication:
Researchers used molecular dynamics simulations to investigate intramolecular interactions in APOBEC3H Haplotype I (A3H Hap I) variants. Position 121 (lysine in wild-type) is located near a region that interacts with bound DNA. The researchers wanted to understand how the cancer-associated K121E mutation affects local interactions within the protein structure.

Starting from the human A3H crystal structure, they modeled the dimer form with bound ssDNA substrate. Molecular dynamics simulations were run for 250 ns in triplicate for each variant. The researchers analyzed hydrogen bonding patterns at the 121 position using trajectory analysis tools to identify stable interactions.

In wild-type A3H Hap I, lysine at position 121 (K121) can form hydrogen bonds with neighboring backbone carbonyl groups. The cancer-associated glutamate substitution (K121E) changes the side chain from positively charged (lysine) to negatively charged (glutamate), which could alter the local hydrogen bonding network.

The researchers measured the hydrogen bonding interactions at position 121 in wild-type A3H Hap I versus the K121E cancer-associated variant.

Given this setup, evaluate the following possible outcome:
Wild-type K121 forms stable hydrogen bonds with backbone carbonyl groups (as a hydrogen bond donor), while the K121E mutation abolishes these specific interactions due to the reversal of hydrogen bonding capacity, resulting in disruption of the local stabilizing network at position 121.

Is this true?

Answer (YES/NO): NO